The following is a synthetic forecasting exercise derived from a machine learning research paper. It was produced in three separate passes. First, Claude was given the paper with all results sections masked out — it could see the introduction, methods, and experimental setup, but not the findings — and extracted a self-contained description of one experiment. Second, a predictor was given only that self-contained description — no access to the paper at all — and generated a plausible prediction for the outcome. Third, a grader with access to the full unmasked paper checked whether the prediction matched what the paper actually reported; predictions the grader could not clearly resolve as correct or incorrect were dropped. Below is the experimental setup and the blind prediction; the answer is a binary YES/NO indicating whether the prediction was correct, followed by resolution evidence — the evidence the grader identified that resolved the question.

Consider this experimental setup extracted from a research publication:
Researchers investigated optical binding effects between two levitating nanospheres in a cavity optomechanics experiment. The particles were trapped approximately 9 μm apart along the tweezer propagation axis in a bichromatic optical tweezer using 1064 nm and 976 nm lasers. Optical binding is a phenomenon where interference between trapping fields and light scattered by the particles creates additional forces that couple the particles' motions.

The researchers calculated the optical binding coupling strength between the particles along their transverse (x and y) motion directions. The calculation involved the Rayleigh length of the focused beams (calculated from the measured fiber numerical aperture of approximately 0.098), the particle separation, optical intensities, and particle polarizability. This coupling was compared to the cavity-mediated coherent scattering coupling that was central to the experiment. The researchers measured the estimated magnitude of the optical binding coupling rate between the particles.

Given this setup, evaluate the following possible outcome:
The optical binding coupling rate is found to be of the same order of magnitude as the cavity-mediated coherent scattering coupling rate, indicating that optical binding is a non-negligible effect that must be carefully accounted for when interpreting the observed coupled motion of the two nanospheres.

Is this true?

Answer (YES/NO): NO